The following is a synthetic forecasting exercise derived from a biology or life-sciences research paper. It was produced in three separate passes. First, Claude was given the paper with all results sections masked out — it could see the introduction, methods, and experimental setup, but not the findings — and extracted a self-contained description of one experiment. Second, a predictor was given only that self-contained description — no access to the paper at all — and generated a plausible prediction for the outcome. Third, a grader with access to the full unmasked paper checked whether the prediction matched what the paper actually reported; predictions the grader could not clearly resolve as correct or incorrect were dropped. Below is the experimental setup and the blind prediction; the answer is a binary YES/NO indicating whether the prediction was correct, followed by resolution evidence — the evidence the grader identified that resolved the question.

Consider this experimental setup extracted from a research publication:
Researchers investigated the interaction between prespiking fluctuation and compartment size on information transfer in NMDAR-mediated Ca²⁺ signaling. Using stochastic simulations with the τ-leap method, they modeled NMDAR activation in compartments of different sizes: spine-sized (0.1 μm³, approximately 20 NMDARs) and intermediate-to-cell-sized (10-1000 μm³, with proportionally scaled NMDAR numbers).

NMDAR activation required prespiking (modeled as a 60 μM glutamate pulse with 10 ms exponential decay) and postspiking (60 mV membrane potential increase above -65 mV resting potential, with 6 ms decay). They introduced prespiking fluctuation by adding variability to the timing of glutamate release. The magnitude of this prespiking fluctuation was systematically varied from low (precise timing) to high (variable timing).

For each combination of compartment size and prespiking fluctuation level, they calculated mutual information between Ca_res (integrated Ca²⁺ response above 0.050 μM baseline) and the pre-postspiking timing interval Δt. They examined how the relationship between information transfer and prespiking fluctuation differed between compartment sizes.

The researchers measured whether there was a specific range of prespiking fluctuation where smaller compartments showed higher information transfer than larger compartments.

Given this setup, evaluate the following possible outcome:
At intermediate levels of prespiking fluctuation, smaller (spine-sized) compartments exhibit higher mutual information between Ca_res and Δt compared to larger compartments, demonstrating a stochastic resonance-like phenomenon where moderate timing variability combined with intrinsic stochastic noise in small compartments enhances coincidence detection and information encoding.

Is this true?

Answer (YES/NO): NO